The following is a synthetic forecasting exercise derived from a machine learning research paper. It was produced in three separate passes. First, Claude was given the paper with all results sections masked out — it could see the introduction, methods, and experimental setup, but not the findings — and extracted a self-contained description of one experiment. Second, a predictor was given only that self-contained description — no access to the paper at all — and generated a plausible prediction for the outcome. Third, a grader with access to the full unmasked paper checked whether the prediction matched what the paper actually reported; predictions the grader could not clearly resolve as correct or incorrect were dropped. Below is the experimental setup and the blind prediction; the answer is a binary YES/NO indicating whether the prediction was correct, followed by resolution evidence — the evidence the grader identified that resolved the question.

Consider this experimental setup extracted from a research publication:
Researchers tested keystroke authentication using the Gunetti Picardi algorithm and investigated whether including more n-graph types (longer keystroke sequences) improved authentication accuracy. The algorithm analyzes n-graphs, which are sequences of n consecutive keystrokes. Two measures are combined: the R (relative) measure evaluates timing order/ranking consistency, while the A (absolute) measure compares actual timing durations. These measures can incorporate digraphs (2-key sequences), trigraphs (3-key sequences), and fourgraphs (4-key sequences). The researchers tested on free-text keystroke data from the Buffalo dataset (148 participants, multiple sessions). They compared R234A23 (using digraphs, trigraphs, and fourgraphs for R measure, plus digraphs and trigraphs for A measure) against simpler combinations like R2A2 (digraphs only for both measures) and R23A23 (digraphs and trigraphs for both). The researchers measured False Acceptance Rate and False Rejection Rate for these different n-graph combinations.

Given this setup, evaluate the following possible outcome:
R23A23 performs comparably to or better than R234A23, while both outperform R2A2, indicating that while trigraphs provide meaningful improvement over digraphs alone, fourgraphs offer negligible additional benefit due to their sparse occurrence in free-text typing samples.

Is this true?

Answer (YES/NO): NO